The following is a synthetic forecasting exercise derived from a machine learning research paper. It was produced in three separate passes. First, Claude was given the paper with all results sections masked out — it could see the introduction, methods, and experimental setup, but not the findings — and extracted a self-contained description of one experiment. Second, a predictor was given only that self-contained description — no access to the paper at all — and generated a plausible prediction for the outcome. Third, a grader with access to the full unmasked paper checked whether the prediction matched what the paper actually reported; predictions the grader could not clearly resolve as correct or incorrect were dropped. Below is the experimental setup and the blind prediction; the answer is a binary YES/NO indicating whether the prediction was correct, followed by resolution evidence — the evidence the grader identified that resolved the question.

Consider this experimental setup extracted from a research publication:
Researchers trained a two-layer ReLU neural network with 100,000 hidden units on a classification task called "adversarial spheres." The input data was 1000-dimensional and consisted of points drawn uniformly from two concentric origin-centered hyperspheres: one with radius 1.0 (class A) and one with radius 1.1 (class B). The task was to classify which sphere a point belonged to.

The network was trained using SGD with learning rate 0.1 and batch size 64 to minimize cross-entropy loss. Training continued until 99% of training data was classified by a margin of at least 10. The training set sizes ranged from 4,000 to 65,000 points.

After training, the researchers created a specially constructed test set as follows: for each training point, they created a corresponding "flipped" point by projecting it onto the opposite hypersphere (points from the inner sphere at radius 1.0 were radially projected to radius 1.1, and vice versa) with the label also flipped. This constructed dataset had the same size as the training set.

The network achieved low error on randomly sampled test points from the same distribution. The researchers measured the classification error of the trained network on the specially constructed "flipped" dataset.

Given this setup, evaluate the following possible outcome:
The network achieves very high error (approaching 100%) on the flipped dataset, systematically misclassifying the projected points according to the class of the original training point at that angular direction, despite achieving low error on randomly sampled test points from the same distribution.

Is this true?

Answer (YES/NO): YES